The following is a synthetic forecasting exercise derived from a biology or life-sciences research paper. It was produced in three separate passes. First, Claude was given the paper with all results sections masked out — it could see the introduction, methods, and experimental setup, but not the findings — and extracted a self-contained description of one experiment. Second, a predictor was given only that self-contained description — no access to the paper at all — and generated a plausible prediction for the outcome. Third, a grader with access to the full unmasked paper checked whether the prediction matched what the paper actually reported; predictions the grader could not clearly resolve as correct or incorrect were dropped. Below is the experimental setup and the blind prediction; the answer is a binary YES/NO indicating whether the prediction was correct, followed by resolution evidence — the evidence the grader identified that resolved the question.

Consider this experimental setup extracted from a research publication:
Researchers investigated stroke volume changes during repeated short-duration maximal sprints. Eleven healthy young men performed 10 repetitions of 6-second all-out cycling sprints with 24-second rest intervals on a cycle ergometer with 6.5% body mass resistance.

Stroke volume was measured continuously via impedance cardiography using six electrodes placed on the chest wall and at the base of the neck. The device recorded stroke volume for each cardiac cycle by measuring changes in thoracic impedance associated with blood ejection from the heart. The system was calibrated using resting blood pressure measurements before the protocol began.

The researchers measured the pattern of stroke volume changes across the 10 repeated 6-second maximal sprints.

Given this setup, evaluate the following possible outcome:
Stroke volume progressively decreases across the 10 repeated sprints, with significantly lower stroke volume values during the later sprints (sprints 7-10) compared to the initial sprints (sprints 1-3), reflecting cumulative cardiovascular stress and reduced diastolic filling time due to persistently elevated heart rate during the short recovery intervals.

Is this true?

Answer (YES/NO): NO